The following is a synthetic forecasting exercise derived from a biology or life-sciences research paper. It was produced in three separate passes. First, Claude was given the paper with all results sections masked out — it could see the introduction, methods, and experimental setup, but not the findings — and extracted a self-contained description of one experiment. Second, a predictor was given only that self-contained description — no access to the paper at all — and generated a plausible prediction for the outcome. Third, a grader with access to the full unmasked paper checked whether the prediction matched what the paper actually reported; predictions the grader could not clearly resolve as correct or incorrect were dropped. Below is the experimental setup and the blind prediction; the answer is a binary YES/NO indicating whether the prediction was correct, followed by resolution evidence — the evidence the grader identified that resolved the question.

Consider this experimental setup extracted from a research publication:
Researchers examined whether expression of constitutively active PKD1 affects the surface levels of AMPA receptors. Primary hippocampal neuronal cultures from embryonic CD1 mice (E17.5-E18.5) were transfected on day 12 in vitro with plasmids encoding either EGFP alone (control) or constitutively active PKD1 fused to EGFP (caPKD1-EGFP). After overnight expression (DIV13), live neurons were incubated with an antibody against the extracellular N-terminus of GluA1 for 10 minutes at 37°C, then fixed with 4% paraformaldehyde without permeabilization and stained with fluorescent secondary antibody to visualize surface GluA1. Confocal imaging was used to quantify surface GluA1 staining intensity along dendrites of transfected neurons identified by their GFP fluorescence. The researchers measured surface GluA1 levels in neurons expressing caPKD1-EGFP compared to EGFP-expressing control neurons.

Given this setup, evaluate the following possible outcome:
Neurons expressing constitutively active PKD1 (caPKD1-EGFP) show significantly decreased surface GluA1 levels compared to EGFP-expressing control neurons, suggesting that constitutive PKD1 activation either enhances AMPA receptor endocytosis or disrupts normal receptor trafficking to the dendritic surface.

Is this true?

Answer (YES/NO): YES